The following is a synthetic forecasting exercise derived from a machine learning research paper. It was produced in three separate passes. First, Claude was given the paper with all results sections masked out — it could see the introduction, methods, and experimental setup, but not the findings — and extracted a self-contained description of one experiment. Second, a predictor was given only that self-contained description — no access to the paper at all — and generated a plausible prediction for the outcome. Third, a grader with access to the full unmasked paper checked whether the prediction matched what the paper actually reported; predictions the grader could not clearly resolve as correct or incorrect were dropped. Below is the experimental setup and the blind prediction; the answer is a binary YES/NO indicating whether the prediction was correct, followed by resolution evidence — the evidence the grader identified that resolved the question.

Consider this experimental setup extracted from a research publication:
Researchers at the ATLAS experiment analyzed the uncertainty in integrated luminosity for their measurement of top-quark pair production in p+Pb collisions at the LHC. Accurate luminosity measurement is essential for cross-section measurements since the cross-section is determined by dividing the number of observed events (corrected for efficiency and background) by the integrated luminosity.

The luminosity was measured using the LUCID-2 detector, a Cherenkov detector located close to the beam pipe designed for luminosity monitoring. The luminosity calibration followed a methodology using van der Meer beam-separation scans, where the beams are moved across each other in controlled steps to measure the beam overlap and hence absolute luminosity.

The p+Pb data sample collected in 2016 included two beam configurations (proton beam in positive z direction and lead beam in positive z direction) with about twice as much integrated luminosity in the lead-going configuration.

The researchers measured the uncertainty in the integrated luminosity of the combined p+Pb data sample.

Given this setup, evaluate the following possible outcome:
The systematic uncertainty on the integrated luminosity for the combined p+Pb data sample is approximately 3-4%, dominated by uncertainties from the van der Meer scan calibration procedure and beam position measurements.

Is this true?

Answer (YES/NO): NO